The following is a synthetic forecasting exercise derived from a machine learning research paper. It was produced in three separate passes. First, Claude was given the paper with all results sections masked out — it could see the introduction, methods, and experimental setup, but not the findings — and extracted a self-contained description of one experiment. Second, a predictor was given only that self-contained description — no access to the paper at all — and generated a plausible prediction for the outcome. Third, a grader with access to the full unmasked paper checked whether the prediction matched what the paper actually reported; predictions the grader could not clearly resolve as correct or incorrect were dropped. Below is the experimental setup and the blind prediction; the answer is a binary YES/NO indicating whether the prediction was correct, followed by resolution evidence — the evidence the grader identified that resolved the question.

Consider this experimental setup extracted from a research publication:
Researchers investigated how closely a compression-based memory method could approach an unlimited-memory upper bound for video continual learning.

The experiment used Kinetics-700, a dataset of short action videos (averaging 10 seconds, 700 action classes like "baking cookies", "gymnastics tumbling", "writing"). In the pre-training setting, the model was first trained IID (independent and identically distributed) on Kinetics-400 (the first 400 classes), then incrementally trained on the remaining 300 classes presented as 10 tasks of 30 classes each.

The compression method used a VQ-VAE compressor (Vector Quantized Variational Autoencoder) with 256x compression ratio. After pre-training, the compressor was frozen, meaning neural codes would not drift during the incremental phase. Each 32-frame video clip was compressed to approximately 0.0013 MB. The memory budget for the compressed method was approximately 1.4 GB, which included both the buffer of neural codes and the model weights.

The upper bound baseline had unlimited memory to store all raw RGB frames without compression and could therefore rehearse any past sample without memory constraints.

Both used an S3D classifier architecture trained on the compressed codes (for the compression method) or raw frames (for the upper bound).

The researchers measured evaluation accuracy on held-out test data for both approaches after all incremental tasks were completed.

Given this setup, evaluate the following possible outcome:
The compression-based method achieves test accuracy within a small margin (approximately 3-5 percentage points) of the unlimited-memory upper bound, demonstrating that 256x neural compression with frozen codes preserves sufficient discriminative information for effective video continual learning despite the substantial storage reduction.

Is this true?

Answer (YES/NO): NO